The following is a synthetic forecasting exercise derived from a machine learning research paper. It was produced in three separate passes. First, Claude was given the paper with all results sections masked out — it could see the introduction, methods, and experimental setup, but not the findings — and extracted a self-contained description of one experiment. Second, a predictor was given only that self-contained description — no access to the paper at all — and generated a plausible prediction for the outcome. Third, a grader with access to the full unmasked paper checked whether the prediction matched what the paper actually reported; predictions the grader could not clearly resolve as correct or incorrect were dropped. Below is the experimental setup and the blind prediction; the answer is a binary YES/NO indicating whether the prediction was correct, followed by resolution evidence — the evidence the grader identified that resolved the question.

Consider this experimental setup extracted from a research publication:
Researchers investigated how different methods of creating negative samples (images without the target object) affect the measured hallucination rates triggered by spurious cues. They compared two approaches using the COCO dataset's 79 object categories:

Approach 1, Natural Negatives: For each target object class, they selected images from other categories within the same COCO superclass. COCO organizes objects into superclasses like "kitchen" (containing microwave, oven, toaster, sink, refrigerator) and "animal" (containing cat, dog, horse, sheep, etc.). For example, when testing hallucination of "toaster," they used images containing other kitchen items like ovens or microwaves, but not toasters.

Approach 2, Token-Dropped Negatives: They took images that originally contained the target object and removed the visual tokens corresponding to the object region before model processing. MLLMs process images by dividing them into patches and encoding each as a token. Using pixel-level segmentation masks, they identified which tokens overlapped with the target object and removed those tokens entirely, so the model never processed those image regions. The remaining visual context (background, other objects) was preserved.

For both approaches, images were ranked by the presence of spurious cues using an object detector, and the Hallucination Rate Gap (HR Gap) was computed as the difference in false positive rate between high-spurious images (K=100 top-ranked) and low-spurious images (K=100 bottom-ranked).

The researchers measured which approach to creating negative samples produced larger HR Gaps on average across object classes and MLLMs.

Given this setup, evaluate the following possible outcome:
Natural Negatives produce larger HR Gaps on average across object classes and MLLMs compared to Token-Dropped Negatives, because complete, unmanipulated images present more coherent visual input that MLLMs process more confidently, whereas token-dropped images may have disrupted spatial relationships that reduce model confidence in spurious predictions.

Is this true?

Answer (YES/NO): NO